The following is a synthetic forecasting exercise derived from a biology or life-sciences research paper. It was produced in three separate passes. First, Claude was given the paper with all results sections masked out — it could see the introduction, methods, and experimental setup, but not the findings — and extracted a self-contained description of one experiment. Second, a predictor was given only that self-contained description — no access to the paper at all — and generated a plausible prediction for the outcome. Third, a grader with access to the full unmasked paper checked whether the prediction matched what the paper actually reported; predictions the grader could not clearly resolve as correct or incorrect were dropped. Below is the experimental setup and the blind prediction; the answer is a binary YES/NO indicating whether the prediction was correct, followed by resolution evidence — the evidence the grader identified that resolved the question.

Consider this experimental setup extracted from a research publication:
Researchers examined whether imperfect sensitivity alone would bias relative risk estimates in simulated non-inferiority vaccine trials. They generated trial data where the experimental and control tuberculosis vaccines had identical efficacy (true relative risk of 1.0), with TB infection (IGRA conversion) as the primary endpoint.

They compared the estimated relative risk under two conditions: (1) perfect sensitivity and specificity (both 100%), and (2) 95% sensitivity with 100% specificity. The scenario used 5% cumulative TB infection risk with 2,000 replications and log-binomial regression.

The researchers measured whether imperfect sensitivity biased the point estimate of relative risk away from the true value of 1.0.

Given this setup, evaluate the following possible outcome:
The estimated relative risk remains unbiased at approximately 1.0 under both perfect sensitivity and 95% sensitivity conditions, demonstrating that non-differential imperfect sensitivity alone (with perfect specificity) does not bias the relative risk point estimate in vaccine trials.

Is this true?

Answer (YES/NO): YES